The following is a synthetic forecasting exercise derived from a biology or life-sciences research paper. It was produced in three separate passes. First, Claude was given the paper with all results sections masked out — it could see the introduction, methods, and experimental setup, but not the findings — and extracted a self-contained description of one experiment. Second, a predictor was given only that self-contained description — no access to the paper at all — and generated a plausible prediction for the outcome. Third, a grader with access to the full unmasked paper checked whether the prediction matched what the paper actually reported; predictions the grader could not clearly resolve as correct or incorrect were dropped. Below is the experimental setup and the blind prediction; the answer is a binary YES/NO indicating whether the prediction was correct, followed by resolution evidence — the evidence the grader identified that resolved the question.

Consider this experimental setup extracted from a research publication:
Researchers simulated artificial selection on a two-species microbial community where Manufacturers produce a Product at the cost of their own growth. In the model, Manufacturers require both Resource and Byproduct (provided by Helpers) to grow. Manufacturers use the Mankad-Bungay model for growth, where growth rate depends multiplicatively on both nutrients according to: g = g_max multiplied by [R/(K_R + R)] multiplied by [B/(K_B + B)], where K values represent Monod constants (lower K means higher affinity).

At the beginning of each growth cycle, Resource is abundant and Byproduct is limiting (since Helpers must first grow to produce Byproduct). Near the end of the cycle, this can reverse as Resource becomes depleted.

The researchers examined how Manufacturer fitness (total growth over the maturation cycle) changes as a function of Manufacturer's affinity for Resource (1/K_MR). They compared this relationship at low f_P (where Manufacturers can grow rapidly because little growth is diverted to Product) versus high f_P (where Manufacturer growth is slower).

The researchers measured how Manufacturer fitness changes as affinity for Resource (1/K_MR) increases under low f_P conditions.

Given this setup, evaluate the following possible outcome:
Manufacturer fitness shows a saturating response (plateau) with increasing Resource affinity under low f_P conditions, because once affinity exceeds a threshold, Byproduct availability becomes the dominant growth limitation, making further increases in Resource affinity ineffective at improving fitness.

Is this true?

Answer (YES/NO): NO